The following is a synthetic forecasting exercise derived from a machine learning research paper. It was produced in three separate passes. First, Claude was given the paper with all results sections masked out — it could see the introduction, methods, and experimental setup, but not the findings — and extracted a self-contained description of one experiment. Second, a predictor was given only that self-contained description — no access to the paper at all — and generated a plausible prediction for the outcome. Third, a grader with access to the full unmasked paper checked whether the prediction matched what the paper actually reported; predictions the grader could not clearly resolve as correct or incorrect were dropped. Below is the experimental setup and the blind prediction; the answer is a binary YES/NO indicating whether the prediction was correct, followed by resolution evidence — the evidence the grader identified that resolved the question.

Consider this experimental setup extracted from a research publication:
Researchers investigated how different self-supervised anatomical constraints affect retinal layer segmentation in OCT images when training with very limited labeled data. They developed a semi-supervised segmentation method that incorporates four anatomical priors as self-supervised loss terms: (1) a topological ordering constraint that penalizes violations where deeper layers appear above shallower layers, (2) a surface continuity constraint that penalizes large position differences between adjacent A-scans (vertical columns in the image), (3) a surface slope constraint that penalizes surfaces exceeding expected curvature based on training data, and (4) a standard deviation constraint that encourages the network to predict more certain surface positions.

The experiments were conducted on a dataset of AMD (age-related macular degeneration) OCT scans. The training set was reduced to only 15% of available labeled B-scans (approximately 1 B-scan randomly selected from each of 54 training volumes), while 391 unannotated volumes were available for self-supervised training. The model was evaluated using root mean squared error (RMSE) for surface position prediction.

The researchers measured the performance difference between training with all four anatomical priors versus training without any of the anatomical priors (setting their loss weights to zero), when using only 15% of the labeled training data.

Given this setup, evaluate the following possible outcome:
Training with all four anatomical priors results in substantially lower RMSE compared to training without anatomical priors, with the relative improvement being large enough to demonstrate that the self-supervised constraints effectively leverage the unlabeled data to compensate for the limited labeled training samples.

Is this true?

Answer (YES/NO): NO